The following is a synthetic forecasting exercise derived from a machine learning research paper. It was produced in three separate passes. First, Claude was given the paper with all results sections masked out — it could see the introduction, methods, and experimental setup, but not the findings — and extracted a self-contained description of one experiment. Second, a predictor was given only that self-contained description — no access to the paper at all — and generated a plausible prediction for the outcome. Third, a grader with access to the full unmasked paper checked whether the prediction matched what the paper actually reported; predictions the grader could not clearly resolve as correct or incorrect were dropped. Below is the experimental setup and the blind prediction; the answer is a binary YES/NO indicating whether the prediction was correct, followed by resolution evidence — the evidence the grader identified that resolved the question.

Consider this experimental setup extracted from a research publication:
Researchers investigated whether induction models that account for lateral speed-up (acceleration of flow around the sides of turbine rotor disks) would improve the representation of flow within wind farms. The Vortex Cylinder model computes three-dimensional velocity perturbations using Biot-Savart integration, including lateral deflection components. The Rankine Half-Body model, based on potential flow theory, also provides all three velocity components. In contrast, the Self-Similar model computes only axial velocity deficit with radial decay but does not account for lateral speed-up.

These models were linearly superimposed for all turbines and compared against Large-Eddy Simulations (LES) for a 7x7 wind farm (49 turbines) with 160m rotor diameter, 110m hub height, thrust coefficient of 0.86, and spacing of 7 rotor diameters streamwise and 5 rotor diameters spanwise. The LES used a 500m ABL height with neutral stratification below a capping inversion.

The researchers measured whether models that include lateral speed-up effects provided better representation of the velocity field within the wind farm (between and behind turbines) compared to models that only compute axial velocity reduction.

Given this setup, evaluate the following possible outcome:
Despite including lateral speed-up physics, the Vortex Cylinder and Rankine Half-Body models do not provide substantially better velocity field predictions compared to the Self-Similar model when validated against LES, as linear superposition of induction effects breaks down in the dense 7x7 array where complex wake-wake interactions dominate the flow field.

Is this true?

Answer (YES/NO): NO